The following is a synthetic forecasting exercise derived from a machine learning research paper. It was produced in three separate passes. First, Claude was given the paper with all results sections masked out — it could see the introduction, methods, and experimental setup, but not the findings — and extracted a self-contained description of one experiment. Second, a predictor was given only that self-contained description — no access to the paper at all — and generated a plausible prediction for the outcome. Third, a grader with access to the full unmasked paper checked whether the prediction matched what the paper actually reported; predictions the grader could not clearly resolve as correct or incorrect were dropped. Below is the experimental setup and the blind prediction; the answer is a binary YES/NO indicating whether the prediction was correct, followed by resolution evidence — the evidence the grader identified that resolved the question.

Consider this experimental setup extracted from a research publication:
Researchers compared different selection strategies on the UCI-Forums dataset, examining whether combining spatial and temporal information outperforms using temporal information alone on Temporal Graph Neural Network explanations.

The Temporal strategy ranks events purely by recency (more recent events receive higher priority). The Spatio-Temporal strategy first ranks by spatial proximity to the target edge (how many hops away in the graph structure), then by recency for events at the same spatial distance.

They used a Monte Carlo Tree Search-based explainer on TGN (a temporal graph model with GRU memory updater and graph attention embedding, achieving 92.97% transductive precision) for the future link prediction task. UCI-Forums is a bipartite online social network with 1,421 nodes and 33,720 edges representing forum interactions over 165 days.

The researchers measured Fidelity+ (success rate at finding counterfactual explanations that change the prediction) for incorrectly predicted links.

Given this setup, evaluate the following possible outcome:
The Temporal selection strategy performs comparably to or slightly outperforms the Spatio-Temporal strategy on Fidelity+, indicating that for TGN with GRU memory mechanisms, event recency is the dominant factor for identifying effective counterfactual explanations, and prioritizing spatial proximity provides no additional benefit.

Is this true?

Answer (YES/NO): NO